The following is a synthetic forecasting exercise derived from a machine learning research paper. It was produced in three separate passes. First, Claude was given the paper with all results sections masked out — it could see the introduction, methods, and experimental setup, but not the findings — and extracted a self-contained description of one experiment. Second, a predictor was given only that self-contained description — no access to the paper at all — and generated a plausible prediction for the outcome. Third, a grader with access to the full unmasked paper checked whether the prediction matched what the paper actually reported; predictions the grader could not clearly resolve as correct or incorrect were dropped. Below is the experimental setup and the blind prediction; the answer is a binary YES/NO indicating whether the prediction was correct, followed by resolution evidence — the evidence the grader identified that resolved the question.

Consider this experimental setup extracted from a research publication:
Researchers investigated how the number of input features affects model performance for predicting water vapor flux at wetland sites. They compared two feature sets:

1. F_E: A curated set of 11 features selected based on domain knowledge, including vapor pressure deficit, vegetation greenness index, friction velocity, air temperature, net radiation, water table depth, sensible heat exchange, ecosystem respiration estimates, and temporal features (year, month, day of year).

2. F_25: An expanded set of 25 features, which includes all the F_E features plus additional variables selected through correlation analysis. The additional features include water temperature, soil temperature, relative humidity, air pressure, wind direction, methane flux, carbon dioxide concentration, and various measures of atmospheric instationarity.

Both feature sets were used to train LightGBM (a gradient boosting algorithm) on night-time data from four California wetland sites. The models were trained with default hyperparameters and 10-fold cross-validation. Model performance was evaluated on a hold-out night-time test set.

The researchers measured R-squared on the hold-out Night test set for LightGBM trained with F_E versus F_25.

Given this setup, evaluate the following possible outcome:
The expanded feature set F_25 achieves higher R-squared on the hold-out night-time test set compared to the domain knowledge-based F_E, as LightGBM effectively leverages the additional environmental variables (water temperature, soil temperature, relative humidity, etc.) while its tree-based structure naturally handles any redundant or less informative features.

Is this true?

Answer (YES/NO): YES